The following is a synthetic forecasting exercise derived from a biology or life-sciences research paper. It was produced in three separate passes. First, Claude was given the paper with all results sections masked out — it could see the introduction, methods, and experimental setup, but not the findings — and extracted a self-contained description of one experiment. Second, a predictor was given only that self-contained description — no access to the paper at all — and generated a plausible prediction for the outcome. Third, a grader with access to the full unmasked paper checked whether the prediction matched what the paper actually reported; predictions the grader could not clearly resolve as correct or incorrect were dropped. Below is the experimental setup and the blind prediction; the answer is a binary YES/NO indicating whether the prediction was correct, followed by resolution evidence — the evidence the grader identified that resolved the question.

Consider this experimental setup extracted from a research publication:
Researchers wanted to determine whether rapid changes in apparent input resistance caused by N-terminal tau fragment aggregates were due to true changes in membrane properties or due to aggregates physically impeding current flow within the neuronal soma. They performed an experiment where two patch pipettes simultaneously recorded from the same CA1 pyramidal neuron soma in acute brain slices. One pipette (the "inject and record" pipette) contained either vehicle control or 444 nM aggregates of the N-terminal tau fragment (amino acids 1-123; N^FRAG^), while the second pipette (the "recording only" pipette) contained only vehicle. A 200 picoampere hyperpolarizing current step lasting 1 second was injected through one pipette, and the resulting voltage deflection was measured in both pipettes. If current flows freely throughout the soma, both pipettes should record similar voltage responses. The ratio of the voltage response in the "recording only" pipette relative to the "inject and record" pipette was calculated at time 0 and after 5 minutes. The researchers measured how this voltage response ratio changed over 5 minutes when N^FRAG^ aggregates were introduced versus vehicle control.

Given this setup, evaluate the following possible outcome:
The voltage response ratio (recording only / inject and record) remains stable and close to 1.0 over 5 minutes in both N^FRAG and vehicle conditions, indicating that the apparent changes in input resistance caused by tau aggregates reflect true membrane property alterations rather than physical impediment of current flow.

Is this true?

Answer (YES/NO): NO